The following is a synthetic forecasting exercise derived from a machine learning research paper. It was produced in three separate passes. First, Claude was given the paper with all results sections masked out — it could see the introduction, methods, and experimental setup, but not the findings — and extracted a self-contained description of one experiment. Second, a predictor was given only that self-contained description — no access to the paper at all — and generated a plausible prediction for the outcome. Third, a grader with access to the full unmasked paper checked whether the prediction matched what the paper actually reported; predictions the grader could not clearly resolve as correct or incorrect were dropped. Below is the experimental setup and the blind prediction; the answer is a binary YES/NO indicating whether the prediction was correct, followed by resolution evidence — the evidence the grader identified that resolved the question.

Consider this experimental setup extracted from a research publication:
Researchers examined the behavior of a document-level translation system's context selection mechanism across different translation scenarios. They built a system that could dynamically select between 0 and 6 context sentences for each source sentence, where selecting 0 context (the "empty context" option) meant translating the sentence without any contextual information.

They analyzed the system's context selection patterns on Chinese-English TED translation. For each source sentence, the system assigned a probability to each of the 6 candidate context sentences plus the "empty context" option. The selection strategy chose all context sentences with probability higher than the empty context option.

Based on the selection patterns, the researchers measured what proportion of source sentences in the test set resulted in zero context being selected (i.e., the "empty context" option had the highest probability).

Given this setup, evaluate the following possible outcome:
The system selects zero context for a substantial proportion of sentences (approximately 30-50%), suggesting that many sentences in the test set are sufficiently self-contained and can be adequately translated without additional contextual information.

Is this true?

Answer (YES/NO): NO